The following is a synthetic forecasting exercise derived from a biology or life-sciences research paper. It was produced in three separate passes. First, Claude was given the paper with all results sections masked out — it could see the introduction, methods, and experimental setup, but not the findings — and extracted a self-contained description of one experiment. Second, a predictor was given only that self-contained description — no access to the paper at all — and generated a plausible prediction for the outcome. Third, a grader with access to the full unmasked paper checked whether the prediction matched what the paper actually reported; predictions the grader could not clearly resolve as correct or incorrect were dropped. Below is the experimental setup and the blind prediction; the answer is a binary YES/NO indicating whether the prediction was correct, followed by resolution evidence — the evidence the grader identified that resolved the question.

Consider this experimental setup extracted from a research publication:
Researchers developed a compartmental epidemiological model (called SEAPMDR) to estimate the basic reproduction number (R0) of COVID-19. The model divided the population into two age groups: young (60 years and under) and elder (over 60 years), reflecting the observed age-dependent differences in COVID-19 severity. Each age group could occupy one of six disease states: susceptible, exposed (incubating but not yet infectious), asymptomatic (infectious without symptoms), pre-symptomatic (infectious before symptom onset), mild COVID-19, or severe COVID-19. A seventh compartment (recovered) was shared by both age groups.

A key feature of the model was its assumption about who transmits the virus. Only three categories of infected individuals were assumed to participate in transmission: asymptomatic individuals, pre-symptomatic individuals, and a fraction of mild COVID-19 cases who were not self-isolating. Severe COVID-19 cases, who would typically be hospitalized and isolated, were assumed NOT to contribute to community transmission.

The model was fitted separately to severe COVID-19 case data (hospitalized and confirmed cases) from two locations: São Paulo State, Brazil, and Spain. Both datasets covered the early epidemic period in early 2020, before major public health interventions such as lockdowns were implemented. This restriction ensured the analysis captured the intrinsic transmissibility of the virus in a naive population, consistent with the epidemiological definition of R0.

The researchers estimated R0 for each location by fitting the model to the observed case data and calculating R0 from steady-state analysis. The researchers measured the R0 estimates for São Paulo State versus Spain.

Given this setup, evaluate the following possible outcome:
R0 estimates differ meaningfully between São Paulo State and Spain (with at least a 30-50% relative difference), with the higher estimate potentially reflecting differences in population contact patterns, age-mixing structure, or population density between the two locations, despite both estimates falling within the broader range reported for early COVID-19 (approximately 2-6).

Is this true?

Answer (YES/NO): NO